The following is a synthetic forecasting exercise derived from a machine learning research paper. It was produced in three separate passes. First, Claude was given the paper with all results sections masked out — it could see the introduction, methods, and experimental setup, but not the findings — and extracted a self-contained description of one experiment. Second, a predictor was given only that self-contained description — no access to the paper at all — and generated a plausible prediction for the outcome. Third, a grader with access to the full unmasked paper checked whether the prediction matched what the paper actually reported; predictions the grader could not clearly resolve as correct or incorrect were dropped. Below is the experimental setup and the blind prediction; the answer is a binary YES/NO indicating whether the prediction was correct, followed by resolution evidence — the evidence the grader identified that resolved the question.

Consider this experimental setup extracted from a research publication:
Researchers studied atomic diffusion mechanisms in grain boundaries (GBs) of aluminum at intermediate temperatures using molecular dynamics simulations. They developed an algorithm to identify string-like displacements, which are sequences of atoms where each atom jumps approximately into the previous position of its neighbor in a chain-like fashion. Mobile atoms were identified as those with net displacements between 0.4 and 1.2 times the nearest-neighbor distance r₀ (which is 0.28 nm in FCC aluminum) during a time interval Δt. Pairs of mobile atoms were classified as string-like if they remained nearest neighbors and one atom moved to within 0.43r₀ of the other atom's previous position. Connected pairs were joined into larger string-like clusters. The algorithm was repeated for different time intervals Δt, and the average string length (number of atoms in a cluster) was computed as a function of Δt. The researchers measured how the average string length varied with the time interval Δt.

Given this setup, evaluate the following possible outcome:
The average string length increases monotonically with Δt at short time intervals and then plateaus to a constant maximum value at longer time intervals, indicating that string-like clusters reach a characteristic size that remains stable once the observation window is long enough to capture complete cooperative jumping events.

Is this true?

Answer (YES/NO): NO